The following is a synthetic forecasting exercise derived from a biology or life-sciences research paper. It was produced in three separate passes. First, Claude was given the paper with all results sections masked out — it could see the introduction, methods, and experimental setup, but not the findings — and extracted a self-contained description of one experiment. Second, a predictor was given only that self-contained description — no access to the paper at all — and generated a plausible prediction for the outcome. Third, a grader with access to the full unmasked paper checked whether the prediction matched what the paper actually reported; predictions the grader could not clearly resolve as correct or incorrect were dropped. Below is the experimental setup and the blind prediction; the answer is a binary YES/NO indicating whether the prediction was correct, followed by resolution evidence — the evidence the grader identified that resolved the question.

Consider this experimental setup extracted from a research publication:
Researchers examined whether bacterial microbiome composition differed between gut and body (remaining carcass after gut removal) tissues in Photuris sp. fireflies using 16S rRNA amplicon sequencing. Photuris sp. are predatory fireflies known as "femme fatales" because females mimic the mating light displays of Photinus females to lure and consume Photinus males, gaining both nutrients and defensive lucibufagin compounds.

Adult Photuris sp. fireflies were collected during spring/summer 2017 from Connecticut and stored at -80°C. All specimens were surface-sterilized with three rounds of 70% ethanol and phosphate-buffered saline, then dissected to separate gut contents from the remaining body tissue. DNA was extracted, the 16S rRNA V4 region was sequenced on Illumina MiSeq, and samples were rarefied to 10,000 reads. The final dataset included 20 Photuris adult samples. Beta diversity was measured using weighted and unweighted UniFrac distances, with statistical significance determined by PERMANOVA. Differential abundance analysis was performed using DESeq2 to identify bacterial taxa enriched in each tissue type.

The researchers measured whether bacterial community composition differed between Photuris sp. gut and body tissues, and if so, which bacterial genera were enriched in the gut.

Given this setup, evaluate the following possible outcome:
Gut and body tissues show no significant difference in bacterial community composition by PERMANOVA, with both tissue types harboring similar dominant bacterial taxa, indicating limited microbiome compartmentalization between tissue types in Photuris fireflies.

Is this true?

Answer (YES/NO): NO